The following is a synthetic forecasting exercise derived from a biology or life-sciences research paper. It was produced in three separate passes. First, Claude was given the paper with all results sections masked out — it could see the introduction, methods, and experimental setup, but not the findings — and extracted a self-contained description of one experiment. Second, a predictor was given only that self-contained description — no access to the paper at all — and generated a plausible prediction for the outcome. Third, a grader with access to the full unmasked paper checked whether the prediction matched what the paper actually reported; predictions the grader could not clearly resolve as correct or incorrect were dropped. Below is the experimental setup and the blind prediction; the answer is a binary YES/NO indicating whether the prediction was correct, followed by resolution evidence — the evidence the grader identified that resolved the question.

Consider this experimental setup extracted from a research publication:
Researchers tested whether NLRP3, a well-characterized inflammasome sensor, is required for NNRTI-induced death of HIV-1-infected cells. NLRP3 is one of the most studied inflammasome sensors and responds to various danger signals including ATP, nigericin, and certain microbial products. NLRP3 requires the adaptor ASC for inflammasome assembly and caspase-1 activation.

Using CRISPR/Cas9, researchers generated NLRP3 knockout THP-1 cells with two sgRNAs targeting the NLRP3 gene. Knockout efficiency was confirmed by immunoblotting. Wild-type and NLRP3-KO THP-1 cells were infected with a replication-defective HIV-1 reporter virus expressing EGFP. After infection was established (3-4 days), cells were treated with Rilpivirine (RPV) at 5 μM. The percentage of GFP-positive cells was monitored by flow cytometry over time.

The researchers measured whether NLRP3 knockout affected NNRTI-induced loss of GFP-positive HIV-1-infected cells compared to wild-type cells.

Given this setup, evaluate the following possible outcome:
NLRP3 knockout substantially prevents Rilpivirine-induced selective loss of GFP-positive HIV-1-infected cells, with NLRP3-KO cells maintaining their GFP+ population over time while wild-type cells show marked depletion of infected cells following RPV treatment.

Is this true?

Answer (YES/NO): NO